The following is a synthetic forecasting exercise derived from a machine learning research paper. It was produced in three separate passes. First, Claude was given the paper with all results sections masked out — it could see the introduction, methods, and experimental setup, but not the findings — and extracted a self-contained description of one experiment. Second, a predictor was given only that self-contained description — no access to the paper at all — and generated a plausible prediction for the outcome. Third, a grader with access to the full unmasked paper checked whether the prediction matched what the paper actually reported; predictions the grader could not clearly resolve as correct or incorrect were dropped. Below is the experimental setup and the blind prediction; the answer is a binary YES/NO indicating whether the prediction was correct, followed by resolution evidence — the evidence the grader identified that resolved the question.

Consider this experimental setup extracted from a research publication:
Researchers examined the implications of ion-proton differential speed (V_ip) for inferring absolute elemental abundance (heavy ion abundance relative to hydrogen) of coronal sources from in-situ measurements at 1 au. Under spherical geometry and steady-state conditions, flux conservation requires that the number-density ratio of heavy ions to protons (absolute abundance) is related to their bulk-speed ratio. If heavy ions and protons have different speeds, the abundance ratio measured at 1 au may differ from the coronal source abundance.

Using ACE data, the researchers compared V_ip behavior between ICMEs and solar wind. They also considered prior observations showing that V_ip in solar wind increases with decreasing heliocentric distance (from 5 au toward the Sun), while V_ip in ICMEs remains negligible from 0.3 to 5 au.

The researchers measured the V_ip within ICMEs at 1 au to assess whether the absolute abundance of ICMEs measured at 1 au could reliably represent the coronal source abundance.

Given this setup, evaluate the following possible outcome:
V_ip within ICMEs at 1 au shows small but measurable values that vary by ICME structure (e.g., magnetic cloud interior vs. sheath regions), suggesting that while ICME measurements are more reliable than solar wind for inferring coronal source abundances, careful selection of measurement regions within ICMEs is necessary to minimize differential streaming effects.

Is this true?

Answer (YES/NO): NO